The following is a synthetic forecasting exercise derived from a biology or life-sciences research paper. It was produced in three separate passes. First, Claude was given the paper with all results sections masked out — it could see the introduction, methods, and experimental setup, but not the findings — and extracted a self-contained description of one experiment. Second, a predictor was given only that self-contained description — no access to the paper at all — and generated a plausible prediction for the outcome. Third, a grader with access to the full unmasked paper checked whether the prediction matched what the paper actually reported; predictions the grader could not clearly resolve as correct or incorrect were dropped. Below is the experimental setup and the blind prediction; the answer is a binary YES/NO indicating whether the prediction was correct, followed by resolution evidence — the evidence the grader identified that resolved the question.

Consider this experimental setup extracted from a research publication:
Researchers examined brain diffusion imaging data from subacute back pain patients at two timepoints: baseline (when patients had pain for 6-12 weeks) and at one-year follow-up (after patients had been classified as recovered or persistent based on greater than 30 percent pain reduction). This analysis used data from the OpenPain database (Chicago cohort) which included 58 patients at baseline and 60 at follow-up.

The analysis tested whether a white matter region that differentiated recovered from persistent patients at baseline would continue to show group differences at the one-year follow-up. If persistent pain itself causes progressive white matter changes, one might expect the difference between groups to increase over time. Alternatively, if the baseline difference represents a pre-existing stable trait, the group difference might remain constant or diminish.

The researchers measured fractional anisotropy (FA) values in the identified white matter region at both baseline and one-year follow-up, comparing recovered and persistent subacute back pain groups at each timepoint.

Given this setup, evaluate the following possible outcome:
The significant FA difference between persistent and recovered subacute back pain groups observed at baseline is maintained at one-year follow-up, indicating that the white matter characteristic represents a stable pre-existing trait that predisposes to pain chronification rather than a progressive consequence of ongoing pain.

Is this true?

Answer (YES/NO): YES